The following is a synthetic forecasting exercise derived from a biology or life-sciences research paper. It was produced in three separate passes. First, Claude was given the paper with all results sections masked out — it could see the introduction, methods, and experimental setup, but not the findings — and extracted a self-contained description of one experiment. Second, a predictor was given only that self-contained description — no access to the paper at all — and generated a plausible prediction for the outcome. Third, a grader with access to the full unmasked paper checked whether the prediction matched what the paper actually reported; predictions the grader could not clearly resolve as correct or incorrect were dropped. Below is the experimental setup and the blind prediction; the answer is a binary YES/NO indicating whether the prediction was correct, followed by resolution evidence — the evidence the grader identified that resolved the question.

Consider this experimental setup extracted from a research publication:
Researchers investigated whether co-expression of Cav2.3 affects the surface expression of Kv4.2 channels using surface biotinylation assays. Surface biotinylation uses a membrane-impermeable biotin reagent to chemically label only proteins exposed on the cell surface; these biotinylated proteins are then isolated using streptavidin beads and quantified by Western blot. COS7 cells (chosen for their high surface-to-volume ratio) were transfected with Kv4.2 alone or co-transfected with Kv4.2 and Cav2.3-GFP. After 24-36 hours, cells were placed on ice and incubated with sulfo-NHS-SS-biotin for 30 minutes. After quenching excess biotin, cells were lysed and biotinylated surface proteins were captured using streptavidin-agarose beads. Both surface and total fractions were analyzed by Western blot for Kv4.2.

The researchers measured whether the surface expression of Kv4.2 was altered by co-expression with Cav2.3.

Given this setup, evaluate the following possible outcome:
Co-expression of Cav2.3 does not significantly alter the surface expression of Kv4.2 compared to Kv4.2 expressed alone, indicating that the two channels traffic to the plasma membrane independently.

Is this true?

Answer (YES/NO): NO